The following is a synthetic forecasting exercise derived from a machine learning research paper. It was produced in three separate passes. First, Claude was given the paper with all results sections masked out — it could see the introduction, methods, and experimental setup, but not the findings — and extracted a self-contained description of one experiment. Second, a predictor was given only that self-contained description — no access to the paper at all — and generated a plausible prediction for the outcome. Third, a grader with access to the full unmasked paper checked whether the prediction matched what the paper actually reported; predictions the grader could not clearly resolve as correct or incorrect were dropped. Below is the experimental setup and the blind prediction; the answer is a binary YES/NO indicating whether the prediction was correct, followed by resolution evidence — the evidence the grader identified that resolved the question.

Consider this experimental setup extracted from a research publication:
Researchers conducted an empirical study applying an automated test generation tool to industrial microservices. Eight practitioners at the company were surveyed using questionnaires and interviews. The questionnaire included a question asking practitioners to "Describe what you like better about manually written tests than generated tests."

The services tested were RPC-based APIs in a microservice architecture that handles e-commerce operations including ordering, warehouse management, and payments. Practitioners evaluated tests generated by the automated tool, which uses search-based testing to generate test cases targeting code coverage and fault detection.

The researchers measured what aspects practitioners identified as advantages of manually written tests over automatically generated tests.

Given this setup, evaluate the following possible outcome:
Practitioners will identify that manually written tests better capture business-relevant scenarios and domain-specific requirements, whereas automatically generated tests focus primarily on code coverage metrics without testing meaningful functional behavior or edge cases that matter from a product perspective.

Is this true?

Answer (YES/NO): YES